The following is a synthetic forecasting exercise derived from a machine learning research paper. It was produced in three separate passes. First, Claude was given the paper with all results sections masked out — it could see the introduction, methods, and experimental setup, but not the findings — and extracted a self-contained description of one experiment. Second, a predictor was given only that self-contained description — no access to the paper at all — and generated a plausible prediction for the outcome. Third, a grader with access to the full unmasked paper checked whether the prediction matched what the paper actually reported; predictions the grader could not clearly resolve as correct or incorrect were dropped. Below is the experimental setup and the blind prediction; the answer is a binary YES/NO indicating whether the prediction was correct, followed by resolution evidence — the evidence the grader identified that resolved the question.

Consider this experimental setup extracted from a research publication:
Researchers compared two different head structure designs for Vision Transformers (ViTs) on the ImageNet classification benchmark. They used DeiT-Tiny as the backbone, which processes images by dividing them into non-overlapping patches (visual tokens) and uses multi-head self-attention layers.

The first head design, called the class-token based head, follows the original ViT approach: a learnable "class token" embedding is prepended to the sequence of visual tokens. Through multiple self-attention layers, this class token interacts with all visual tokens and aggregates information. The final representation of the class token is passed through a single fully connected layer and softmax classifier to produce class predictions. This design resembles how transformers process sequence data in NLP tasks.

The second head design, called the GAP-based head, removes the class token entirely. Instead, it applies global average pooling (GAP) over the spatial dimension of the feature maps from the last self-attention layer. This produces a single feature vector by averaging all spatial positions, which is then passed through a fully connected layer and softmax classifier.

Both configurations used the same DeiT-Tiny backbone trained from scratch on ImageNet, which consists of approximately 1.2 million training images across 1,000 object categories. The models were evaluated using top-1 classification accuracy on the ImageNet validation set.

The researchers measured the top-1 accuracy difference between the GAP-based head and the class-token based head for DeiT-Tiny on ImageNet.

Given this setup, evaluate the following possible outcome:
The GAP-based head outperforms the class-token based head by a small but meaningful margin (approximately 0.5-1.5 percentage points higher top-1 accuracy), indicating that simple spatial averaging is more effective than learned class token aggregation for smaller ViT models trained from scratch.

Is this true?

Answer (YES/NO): NO